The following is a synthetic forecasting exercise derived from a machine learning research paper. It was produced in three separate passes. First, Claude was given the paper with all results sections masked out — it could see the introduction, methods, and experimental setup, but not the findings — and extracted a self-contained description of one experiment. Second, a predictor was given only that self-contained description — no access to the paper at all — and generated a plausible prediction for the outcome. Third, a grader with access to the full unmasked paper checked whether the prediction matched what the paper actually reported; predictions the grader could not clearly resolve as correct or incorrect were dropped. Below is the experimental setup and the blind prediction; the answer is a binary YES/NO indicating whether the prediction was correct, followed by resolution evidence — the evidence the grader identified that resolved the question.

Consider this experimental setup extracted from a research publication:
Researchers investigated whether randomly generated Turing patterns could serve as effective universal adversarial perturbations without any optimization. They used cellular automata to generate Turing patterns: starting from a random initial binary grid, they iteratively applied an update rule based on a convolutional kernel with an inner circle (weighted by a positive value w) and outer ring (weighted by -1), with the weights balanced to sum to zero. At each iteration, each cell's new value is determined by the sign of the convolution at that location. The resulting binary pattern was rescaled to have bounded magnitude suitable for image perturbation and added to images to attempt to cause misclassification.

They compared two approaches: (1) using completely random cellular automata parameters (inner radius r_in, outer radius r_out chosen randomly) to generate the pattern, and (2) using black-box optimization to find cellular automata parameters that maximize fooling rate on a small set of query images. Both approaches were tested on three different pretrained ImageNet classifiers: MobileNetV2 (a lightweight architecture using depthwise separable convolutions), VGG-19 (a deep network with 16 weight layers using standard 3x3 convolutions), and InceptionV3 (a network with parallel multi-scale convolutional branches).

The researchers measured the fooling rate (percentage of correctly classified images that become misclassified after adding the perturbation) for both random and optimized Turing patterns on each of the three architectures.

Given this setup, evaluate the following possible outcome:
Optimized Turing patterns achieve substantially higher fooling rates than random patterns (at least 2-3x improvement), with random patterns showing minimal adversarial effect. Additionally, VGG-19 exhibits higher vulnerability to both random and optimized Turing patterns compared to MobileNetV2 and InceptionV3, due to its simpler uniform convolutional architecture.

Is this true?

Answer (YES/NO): NO